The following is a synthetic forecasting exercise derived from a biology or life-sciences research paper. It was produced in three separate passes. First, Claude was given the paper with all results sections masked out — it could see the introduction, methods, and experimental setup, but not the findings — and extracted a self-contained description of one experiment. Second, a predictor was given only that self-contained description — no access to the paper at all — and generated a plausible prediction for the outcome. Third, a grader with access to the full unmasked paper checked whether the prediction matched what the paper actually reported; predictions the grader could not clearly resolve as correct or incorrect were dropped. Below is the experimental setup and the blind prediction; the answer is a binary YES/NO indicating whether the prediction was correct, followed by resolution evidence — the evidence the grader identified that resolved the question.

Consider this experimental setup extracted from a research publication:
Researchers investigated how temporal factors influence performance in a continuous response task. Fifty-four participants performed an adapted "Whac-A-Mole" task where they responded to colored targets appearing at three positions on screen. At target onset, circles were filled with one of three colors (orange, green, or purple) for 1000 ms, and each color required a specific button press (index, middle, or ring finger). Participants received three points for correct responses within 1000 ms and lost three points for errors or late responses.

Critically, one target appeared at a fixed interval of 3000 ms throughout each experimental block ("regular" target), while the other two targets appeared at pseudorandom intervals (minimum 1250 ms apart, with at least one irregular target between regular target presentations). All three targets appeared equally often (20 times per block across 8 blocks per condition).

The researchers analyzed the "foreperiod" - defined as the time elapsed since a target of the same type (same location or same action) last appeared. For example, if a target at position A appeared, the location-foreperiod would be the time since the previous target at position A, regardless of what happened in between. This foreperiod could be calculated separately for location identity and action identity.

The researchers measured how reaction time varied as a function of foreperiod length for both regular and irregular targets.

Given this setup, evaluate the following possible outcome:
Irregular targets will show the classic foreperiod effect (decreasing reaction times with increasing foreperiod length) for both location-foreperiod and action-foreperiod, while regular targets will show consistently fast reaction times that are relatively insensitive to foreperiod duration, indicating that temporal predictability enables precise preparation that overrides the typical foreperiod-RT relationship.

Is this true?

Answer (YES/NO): NO